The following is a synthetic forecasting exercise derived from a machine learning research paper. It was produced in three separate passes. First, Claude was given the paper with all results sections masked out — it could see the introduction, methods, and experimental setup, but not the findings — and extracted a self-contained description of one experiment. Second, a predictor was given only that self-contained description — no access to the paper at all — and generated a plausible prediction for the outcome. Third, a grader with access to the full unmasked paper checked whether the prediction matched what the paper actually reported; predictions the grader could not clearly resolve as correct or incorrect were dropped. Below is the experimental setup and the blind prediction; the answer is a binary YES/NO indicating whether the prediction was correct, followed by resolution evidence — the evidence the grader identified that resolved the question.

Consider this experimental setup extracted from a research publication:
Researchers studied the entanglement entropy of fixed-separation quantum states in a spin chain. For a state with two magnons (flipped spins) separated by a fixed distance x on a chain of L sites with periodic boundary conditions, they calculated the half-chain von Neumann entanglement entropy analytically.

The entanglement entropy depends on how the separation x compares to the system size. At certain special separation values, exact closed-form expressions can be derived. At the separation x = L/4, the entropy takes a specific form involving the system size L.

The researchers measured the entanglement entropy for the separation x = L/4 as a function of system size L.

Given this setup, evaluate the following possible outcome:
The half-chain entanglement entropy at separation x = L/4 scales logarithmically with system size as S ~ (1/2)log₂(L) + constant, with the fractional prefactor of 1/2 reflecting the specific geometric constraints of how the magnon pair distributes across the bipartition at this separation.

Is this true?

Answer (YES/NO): YES